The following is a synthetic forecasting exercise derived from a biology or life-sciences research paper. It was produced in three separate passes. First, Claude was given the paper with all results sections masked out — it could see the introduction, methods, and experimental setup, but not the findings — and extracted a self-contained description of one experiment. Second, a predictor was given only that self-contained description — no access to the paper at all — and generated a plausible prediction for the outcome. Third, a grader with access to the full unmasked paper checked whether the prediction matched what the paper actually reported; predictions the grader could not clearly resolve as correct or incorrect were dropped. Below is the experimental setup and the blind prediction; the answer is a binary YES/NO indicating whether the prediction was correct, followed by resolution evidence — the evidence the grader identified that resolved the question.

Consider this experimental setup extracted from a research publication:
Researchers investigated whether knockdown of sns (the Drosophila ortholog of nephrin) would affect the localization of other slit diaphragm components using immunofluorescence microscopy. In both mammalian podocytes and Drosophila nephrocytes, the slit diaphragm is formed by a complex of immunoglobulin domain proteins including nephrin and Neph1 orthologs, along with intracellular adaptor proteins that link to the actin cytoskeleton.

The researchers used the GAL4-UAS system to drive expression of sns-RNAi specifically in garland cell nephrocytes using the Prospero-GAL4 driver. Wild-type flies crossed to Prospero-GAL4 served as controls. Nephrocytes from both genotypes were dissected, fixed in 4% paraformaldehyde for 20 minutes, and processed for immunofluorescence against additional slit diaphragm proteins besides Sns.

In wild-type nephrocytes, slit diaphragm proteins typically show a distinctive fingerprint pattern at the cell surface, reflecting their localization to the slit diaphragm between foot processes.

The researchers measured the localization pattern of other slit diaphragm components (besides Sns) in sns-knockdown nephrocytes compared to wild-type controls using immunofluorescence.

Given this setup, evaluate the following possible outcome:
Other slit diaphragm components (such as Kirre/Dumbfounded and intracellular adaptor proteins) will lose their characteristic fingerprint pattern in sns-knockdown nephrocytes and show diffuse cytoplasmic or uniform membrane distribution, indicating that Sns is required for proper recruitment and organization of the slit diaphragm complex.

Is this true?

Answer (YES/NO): NO